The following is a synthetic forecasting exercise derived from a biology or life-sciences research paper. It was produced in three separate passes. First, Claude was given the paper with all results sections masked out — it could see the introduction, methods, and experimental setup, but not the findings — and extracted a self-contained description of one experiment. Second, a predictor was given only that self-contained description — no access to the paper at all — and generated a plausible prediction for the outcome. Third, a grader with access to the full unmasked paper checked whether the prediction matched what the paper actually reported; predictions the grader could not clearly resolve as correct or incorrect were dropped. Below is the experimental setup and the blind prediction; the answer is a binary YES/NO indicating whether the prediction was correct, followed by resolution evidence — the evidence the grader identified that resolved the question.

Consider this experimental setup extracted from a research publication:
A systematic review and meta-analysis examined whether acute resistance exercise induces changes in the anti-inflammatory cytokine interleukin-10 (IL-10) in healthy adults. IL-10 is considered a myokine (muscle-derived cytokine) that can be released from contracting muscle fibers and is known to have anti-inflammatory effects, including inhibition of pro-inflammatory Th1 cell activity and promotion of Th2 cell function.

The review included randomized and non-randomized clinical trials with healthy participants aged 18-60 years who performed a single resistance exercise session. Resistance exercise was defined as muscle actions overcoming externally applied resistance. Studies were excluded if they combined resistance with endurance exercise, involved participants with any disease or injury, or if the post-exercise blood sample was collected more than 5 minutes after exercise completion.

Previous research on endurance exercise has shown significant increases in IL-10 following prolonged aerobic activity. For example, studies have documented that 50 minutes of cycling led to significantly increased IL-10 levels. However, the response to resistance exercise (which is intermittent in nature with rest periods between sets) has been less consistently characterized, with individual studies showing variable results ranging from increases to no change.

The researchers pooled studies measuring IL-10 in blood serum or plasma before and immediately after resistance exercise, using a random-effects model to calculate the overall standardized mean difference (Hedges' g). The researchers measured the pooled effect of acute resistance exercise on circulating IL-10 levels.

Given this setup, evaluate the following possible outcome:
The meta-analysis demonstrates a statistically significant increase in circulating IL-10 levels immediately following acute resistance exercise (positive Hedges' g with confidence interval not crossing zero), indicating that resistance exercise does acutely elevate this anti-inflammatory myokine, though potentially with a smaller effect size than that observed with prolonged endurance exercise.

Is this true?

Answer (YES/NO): NO